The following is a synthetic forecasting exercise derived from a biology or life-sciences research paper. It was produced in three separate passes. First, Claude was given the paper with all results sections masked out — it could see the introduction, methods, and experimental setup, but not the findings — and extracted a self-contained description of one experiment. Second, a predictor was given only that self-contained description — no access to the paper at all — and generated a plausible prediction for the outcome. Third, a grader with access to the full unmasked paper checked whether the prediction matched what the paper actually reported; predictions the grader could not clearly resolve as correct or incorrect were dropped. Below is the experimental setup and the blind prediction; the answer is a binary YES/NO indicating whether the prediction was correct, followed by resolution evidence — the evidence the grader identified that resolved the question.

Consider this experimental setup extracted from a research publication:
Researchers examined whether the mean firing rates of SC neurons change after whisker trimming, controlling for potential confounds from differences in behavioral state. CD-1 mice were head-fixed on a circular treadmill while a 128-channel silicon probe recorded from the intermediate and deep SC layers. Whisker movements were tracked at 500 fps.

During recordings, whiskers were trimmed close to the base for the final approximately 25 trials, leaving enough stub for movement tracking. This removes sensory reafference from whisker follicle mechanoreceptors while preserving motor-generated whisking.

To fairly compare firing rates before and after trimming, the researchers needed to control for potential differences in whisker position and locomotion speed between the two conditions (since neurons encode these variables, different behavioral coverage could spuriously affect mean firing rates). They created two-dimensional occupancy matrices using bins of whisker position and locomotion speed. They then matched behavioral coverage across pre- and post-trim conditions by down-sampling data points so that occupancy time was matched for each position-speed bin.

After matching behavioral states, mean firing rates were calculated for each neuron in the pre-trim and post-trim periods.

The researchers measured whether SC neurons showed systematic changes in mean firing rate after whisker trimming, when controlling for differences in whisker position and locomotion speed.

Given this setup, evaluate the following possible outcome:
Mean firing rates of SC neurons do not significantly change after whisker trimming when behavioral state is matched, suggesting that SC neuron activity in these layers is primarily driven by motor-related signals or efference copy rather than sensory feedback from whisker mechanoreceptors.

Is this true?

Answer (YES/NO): NO